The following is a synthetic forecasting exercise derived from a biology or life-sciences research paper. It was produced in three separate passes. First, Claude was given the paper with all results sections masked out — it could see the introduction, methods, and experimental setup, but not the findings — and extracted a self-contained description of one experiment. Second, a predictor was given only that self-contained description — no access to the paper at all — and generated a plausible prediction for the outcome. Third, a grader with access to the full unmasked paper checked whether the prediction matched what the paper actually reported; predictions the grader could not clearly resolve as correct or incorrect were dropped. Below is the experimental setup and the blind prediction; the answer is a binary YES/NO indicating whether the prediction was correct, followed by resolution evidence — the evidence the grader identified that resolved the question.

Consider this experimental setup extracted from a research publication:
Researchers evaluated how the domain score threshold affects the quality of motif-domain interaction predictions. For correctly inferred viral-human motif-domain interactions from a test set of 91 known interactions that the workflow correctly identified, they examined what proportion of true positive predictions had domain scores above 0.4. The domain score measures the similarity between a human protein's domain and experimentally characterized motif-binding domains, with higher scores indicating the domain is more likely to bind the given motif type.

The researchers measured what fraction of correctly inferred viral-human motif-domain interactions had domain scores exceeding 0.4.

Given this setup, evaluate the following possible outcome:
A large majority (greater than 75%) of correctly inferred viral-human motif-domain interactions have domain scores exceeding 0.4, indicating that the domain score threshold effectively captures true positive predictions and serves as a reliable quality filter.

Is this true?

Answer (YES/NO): YES